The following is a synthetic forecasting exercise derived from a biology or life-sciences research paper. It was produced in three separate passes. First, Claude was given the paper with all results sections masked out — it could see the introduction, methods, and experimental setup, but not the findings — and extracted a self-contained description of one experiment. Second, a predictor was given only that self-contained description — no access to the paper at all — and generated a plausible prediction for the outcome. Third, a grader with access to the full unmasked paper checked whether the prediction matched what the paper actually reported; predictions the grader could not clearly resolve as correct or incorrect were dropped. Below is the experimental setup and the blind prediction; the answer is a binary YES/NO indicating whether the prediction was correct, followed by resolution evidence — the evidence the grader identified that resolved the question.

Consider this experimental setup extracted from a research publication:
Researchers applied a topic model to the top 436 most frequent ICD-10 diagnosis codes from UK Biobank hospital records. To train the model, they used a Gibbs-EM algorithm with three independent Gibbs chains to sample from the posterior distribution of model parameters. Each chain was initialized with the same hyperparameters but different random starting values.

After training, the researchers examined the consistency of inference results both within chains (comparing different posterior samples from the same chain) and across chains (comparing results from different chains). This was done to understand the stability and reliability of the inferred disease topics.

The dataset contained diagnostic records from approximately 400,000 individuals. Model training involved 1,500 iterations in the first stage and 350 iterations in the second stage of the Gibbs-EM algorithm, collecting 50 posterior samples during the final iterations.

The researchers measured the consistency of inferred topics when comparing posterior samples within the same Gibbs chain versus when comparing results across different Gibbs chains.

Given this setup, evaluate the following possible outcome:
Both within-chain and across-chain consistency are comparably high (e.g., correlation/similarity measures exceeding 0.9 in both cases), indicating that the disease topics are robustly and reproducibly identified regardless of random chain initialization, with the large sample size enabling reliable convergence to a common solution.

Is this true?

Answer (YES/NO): NO